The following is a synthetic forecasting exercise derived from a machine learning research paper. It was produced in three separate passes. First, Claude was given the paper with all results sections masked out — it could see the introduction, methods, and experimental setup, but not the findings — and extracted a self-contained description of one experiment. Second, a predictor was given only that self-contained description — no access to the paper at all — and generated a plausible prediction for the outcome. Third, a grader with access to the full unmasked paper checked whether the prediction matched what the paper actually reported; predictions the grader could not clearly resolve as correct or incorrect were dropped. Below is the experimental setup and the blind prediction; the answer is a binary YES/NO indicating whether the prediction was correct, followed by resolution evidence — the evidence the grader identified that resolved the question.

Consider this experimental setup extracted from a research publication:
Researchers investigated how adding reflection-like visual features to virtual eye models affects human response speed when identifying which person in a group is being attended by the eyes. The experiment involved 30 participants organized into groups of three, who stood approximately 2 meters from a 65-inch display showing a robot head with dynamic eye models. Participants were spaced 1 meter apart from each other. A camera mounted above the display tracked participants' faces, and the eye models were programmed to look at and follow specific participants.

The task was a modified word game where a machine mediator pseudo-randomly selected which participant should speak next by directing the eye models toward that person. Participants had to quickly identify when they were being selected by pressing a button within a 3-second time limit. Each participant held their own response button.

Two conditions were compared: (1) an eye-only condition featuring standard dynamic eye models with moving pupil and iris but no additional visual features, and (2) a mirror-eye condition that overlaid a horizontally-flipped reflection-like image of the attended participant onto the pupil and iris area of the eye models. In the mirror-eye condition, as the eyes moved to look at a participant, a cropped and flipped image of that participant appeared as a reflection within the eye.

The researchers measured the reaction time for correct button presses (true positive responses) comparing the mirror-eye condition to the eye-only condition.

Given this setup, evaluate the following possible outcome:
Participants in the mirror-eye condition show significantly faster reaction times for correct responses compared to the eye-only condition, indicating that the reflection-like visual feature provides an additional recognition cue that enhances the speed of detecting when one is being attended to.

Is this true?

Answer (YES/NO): NO